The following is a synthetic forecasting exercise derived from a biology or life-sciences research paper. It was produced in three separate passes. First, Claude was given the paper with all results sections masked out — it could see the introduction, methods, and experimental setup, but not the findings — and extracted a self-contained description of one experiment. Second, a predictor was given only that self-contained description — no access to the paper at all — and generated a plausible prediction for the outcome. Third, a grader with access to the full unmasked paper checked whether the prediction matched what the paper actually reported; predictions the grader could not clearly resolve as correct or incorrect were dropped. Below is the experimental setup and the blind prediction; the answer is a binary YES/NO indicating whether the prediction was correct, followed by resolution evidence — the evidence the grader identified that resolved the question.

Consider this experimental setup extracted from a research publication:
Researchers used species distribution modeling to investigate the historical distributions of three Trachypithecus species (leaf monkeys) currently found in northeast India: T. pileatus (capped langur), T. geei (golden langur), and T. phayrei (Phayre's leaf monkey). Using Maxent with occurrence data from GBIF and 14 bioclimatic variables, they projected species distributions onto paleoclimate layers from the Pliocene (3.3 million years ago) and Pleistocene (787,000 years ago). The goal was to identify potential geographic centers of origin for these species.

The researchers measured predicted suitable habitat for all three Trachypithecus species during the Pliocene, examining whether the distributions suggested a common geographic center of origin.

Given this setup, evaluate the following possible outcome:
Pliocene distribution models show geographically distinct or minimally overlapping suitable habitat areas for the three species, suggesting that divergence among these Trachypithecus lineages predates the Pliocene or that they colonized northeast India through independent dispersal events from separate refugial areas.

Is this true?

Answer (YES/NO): NO